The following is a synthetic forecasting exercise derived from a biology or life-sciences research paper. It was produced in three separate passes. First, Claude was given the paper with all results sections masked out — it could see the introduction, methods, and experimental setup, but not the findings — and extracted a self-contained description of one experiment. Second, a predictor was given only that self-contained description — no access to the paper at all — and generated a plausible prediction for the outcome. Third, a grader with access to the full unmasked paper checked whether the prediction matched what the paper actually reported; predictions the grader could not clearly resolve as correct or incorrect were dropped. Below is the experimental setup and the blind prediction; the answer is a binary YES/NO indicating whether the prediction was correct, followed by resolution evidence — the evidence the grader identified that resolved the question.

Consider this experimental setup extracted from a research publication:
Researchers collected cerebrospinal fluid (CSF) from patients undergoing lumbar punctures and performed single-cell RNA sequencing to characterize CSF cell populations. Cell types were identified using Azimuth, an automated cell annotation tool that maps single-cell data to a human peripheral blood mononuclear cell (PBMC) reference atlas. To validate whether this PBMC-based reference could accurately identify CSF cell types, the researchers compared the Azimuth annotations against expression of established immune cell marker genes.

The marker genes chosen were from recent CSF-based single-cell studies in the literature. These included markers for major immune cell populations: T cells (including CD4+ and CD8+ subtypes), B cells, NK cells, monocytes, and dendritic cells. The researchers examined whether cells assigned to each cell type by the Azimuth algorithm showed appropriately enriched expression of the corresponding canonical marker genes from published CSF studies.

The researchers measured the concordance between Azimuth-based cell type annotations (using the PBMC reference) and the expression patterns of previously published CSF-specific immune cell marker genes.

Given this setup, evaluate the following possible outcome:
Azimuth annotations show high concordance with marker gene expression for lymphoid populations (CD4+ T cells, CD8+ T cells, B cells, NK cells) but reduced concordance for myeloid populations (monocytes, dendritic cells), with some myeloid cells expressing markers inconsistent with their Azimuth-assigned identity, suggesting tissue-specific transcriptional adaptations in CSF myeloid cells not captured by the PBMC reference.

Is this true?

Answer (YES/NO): NO